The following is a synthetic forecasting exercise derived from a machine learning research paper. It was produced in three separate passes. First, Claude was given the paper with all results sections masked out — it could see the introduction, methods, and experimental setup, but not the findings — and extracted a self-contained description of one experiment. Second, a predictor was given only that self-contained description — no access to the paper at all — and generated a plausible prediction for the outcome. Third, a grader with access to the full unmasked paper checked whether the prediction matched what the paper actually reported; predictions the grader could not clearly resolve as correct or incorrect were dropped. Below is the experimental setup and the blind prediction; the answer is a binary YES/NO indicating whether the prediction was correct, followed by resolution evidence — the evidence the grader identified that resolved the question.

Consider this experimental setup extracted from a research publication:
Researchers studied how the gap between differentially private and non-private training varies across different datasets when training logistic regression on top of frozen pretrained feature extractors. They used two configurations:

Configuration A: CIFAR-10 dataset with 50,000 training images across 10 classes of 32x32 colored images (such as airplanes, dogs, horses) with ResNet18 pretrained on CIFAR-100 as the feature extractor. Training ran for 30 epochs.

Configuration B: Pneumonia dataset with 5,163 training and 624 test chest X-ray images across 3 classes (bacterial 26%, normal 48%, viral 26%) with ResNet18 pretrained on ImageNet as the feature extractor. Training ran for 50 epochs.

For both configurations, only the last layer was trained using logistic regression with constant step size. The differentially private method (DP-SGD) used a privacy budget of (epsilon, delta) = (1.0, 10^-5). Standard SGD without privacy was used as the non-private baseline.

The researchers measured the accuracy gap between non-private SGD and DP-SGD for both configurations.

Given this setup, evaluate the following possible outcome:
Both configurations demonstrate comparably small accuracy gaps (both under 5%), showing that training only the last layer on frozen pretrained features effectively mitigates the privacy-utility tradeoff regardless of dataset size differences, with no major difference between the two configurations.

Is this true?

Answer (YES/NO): NO